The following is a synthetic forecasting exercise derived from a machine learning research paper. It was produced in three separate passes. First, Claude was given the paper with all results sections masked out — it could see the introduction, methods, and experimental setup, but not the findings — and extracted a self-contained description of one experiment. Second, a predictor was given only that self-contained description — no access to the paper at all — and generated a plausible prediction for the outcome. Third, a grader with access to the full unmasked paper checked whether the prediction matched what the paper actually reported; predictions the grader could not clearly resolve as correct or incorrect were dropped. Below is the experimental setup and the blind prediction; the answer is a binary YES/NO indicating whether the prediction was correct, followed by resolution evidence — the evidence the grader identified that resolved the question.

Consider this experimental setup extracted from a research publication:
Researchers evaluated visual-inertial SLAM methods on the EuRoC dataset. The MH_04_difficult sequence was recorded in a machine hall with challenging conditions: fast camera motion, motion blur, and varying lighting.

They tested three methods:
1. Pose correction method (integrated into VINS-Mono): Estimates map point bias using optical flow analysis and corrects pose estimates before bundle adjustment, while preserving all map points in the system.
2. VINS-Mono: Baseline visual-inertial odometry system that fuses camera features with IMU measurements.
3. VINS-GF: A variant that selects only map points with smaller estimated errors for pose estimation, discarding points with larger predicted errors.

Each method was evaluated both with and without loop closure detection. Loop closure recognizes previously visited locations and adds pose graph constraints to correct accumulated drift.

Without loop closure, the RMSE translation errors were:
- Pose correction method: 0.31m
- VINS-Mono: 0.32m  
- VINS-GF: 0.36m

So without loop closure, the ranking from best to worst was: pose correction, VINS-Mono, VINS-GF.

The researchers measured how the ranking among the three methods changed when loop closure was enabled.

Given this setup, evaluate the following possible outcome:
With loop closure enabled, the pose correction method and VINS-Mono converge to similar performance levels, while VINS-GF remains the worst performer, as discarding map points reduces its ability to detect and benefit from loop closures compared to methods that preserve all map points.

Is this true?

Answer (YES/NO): NO